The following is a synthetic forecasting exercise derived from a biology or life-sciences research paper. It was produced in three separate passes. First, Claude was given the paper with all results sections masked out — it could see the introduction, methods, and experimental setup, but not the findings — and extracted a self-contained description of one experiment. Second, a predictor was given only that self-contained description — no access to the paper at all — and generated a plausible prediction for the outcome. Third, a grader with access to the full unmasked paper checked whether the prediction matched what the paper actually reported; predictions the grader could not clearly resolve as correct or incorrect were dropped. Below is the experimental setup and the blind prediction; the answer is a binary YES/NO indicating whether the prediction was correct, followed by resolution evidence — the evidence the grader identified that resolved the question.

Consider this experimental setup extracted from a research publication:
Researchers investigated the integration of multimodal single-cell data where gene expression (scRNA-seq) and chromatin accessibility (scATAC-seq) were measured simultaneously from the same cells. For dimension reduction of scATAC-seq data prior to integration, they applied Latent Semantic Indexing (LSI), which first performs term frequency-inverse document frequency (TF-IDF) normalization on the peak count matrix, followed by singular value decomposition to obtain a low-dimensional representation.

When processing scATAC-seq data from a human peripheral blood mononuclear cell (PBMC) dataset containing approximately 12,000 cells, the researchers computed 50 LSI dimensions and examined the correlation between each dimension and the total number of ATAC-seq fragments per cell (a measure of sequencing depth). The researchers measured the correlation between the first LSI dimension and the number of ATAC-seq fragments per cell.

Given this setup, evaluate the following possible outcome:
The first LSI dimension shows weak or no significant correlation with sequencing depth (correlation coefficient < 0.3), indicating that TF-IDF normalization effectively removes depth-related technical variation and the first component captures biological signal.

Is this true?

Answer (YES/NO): NO